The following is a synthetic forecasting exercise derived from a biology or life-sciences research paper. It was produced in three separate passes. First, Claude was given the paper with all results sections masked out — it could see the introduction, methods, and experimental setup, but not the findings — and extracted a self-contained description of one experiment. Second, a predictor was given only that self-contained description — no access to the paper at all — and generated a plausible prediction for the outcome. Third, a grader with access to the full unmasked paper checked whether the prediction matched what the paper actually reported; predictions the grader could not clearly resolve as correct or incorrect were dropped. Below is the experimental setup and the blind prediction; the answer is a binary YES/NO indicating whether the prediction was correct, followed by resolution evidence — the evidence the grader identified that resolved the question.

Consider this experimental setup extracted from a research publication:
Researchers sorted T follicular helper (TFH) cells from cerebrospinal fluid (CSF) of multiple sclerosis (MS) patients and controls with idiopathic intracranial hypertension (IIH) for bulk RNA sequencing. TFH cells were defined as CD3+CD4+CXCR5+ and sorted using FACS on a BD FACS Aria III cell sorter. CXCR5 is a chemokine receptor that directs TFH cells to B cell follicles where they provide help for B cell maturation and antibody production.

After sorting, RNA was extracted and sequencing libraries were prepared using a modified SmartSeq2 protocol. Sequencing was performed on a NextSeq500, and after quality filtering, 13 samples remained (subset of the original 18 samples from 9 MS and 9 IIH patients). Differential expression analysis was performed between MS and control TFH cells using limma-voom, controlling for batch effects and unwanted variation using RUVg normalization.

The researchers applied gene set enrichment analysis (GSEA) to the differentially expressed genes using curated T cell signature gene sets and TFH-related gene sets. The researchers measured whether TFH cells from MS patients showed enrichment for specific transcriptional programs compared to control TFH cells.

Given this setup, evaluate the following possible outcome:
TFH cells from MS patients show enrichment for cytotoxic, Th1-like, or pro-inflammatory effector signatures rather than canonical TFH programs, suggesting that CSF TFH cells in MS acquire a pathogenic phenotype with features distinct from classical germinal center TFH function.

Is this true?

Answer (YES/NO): YES